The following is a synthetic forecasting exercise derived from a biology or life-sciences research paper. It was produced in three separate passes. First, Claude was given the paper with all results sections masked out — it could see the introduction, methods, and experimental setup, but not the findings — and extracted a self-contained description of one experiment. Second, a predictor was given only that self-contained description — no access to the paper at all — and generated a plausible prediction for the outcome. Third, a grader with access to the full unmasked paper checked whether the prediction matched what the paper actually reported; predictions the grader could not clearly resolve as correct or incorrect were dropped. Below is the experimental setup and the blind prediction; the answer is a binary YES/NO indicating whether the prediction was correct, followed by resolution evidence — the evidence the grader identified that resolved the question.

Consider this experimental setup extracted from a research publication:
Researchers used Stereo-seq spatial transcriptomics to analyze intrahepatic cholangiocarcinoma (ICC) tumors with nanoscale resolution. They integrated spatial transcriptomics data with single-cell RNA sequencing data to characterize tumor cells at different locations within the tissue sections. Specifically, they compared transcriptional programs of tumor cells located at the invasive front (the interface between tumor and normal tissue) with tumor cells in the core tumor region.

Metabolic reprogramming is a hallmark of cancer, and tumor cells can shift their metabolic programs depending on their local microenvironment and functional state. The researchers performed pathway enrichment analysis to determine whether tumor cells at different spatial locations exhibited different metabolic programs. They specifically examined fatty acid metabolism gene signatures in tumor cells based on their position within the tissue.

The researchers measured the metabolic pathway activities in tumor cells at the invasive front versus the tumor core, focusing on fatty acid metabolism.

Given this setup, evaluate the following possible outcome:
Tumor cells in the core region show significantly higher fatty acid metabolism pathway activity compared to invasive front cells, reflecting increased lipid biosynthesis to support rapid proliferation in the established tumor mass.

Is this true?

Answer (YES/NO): NO